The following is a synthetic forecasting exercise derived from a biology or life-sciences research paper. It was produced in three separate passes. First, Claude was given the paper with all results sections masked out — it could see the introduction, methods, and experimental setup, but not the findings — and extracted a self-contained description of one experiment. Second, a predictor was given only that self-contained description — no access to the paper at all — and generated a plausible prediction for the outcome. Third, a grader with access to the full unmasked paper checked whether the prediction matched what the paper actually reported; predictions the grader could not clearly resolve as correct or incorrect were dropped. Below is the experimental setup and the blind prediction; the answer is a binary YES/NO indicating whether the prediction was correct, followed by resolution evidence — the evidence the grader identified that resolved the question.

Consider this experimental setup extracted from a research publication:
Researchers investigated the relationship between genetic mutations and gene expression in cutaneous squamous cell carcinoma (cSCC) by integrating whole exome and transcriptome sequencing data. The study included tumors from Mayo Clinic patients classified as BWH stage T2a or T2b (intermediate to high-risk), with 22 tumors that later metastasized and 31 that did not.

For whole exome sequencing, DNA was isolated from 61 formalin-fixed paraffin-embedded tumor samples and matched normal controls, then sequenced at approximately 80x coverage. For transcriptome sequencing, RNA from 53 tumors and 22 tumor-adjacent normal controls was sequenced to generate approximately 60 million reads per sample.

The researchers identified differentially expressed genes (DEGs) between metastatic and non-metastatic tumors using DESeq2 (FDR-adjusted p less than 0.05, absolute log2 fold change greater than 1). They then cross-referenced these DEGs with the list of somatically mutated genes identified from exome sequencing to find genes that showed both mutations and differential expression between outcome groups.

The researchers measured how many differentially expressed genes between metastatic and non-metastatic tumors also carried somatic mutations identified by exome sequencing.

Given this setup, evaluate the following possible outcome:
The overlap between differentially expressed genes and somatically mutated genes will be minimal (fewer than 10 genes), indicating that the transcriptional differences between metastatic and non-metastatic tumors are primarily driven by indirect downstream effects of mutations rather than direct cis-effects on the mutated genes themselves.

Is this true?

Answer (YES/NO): NO